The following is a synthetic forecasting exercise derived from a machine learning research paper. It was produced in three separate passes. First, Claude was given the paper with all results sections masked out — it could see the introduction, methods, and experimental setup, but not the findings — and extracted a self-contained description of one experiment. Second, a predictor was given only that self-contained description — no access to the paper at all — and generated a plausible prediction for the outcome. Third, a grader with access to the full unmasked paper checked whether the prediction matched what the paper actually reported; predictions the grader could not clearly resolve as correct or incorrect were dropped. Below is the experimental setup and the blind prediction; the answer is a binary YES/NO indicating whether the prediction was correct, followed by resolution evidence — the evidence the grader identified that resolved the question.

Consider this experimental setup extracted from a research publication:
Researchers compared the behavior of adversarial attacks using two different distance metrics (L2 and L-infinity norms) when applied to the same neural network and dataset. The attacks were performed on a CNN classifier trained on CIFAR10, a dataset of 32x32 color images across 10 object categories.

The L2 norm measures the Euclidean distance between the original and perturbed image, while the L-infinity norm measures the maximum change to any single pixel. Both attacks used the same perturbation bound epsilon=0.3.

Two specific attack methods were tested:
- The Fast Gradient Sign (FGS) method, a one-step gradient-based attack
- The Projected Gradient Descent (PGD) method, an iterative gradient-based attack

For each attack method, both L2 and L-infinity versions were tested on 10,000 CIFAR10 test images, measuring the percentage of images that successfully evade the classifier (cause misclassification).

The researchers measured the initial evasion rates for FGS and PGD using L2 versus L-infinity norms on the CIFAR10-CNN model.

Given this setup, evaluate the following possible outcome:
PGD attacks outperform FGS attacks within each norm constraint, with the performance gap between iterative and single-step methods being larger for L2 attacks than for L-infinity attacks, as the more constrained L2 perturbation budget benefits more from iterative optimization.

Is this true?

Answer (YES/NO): NO